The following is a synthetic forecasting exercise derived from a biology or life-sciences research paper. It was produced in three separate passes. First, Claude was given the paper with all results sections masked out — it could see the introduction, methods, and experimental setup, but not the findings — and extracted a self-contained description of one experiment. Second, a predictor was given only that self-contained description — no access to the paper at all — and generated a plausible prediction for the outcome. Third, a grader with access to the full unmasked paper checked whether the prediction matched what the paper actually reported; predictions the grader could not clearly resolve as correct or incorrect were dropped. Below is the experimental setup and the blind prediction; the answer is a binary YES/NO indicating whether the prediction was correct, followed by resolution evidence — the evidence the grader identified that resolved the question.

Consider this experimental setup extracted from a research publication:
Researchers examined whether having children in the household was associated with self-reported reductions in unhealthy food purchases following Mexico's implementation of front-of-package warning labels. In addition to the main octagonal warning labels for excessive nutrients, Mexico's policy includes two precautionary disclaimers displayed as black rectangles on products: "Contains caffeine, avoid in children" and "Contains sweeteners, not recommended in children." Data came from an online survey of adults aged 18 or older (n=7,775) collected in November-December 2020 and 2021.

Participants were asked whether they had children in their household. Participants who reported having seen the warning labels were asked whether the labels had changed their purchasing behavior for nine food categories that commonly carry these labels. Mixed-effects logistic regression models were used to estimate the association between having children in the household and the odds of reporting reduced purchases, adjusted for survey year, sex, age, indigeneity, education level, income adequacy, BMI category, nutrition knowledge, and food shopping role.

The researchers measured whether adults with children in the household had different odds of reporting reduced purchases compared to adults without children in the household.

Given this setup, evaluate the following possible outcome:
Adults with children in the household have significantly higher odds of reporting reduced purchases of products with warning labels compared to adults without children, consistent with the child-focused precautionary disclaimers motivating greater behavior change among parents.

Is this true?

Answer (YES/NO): YES